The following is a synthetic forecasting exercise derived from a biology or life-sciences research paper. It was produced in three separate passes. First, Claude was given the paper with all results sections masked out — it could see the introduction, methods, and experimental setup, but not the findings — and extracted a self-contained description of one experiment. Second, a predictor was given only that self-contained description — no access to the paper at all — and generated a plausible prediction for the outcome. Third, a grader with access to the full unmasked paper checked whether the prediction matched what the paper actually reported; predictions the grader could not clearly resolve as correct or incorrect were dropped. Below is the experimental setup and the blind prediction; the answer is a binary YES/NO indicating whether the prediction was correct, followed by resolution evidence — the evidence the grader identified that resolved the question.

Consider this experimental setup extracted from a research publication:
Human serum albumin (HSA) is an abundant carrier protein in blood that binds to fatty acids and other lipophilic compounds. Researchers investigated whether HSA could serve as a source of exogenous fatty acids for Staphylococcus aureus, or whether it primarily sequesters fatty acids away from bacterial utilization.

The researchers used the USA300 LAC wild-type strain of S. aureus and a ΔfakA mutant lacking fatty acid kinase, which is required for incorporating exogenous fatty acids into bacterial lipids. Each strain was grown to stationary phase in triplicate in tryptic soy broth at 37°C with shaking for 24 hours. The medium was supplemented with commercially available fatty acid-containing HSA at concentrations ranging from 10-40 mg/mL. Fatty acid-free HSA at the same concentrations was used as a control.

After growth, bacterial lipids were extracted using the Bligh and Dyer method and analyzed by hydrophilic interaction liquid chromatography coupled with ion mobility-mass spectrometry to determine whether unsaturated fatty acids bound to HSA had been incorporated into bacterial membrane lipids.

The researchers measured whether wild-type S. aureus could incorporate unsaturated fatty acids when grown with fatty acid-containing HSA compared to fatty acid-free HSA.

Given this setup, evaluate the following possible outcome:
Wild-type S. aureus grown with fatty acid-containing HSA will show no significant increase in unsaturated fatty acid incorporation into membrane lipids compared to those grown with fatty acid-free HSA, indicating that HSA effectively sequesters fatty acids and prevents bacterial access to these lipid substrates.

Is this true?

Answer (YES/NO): NO